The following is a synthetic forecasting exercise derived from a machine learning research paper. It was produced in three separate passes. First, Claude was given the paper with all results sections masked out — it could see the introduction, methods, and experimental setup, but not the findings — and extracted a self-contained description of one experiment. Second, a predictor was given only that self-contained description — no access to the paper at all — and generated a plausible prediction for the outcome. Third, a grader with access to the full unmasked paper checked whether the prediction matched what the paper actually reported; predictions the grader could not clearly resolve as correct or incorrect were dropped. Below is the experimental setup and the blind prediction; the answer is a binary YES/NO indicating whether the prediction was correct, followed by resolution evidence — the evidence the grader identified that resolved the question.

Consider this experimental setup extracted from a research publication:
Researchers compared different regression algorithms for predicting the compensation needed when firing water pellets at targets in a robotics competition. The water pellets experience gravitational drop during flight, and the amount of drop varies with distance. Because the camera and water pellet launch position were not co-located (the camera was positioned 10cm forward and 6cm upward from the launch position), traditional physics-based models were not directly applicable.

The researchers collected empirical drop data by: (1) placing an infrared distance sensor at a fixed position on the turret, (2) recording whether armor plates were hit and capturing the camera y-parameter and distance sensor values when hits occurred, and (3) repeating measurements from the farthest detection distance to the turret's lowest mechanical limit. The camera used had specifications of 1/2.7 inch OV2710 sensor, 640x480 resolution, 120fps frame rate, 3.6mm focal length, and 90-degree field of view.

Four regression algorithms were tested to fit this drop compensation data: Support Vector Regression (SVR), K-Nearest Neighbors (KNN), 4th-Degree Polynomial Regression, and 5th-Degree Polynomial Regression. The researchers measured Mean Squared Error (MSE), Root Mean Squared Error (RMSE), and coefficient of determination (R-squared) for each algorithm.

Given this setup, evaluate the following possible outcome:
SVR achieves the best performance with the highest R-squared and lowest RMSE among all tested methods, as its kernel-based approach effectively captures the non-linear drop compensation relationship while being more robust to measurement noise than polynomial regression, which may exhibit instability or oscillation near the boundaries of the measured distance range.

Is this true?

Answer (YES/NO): NO